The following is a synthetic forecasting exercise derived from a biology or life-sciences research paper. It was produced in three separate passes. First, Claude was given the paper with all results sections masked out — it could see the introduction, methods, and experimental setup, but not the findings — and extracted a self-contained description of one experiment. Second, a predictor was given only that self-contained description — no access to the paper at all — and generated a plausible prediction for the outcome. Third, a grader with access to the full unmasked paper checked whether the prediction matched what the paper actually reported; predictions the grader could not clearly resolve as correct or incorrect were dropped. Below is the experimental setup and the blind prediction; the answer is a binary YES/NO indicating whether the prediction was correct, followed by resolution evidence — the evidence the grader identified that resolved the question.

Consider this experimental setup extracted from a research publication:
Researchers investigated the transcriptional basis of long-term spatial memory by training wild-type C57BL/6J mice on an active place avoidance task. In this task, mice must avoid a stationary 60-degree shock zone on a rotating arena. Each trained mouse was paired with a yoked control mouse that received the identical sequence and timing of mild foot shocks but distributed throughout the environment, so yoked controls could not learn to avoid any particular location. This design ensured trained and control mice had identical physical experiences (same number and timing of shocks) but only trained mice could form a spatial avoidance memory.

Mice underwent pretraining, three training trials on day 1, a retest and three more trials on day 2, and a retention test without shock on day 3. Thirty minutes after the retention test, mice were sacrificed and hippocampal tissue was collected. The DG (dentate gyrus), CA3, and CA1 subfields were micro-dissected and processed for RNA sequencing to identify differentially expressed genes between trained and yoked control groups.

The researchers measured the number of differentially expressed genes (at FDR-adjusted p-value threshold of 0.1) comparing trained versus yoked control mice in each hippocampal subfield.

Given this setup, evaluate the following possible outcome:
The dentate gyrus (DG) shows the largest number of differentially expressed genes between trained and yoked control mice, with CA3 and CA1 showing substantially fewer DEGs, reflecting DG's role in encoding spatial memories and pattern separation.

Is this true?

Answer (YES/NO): YES